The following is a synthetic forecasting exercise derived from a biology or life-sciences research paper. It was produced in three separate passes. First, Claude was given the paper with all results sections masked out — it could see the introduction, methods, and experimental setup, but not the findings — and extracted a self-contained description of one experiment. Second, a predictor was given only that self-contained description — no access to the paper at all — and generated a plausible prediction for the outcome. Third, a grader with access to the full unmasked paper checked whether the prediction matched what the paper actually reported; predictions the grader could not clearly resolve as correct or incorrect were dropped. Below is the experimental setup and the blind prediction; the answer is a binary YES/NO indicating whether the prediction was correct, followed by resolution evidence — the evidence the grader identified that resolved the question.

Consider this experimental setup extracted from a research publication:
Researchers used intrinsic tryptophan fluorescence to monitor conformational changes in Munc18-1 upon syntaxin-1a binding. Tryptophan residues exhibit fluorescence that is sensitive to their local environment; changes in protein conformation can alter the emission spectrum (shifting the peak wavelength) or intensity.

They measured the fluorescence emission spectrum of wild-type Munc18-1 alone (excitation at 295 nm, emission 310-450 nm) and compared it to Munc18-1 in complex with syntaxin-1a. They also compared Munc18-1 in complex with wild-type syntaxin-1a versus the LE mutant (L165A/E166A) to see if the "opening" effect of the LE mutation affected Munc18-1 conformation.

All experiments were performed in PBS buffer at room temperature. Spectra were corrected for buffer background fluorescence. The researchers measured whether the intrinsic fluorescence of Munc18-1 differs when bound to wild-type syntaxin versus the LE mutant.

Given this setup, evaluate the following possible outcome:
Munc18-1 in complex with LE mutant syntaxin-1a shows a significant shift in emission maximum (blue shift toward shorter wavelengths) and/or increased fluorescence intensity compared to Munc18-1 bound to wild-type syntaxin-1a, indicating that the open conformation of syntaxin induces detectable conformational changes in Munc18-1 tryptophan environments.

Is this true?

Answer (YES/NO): NO